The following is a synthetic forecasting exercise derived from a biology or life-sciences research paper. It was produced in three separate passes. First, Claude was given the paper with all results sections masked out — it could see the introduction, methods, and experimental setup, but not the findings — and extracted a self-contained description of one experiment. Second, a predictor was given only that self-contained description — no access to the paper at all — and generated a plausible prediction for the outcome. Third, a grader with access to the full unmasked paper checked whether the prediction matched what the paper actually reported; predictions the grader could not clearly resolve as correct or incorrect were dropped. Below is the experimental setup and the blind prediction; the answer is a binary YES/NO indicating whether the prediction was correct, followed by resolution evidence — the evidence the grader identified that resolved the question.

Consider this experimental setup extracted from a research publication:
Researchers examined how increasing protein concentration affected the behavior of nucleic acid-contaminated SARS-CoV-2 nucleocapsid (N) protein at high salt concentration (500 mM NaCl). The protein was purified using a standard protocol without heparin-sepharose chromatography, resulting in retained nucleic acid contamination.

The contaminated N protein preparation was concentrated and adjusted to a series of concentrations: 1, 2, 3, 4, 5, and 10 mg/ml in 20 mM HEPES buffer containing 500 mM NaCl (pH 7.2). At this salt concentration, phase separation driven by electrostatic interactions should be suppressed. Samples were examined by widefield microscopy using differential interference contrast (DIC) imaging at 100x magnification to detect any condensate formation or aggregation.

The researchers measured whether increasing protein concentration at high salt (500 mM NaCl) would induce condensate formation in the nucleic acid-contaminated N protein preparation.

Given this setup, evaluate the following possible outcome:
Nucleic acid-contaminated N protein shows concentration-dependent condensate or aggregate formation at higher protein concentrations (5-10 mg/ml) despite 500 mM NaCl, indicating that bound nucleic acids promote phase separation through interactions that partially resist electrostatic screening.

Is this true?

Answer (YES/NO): NO